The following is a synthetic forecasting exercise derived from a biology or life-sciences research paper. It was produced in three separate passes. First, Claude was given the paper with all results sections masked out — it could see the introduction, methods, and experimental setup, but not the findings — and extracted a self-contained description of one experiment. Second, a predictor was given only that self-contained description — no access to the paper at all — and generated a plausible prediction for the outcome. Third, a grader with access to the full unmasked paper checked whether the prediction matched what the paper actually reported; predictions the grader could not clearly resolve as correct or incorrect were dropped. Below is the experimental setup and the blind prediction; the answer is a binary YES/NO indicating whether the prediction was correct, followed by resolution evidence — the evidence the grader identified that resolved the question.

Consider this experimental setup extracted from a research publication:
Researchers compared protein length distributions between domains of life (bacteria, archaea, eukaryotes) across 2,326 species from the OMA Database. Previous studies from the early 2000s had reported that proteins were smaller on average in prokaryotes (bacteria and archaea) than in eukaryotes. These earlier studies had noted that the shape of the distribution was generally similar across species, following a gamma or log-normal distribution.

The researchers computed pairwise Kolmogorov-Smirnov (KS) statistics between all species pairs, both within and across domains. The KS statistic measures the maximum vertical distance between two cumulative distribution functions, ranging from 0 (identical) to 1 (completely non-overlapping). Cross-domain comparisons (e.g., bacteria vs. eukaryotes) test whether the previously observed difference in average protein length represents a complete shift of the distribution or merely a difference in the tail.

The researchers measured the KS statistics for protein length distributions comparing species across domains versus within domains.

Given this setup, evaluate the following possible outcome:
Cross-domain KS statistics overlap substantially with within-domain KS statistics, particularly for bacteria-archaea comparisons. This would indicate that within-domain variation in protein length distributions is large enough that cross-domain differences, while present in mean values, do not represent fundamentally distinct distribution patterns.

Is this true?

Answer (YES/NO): YES